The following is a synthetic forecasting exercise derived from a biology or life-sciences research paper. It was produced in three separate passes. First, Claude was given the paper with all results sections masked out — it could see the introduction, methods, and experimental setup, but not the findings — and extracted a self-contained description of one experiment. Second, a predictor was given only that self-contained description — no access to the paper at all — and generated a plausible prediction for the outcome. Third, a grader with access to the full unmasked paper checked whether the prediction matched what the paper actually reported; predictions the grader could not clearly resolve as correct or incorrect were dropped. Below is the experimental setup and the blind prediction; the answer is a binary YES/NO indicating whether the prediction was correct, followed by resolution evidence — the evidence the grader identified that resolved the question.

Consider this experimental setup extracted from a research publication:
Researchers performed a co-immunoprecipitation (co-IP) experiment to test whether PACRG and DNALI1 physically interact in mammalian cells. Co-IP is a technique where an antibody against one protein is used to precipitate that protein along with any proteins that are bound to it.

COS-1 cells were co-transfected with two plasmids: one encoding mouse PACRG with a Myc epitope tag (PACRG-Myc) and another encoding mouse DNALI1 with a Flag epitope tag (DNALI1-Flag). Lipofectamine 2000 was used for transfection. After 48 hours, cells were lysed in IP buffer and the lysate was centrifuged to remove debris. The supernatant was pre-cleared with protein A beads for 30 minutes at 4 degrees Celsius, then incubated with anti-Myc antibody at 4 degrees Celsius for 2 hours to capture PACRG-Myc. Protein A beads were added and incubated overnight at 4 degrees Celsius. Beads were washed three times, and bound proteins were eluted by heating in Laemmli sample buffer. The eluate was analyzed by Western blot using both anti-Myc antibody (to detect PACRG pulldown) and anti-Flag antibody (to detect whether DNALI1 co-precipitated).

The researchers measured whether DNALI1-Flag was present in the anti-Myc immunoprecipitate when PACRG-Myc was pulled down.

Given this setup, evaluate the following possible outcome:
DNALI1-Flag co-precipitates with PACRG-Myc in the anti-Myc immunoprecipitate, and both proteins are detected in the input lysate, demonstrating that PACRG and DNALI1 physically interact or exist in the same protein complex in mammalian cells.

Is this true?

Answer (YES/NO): YES